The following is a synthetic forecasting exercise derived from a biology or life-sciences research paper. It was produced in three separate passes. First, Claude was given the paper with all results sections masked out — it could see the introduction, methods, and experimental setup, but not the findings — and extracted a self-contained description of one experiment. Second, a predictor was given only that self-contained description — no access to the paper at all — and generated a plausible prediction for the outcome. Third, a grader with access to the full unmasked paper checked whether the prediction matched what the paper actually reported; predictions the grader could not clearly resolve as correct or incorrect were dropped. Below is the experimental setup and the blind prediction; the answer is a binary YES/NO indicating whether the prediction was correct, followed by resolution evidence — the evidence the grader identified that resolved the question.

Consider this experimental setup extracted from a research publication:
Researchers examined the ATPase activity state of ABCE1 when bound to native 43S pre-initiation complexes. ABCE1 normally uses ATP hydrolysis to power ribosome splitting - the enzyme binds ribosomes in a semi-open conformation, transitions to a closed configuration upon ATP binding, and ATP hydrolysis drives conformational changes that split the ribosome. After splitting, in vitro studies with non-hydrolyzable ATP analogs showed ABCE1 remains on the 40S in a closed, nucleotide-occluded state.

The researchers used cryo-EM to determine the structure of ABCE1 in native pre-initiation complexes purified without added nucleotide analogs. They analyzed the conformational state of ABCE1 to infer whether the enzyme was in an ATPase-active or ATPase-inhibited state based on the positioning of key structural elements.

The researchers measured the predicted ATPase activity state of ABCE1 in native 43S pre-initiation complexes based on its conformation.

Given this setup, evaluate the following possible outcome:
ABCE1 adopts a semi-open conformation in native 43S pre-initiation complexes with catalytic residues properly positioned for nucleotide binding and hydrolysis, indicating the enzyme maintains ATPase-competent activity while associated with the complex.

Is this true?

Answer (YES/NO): NO